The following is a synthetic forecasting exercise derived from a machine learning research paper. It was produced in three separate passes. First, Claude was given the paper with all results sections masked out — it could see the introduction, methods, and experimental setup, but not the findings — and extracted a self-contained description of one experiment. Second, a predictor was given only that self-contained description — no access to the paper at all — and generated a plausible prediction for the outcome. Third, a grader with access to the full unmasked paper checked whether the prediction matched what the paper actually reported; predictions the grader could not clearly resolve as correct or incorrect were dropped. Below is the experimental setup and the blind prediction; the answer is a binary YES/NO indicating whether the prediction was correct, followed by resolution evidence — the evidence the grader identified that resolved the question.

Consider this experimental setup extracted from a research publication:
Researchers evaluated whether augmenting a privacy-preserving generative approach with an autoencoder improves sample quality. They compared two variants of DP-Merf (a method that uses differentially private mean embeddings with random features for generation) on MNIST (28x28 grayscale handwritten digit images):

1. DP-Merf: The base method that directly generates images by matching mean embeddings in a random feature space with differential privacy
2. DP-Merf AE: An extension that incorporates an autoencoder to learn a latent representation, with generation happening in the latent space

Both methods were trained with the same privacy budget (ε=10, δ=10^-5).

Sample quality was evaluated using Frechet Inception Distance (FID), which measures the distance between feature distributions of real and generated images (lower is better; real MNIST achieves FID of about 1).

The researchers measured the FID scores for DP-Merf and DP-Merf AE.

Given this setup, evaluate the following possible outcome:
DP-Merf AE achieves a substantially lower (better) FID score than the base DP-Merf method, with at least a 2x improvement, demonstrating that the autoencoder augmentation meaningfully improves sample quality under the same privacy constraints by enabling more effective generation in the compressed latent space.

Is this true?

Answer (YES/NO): NO